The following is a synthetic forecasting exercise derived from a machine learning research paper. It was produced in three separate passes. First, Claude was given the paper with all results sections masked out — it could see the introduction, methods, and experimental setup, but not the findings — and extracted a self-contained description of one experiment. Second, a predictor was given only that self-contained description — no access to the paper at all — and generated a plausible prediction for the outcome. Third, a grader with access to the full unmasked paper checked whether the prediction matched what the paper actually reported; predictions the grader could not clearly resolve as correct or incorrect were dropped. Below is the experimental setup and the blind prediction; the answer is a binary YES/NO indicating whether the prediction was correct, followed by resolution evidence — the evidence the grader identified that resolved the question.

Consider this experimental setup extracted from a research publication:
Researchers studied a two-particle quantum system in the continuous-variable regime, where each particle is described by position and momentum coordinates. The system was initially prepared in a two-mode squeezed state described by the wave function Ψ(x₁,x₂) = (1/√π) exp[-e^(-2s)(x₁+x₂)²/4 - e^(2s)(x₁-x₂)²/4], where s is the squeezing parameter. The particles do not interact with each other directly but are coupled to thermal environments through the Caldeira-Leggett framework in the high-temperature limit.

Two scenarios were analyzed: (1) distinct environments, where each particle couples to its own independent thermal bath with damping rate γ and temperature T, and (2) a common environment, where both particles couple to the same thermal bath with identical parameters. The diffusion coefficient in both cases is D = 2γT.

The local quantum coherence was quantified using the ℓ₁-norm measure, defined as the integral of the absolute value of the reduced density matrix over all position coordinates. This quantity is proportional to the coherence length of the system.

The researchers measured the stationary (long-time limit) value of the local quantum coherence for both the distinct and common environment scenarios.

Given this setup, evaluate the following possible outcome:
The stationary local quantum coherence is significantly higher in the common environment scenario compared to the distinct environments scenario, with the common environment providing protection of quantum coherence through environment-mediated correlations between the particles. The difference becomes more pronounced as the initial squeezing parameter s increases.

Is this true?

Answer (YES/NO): NO